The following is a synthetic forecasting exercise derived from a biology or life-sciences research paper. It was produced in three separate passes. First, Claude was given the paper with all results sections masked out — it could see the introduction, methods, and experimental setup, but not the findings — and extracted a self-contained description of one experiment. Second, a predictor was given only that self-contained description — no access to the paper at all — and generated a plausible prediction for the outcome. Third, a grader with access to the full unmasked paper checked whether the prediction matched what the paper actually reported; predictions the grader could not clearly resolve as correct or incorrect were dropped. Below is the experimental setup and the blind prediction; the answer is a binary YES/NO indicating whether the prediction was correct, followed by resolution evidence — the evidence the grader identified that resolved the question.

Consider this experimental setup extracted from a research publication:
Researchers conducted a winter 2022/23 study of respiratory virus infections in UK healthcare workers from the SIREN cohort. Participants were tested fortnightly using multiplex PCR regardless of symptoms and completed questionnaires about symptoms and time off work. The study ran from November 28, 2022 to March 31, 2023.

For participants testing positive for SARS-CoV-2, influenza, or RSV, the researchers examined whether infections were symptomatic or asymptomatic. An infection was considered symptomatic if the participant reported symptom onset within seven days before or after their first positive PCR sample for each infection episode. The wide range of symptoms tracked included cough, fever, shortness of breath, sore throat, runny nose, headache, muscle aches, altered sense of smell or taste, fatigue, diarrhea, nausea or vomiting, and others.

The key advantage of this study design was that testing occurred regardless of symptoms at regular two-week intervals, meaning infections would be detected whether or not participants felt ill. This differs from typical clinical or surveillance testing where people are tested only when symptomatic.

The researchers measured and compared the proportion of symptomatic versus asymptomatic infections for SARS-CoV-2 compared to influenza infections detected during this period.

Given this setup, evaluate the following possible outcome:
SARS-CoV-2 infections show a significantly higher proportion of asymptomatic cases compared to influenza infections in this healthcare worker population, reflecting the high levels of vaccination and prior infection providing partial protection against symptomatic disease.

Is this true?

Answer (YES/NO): NO